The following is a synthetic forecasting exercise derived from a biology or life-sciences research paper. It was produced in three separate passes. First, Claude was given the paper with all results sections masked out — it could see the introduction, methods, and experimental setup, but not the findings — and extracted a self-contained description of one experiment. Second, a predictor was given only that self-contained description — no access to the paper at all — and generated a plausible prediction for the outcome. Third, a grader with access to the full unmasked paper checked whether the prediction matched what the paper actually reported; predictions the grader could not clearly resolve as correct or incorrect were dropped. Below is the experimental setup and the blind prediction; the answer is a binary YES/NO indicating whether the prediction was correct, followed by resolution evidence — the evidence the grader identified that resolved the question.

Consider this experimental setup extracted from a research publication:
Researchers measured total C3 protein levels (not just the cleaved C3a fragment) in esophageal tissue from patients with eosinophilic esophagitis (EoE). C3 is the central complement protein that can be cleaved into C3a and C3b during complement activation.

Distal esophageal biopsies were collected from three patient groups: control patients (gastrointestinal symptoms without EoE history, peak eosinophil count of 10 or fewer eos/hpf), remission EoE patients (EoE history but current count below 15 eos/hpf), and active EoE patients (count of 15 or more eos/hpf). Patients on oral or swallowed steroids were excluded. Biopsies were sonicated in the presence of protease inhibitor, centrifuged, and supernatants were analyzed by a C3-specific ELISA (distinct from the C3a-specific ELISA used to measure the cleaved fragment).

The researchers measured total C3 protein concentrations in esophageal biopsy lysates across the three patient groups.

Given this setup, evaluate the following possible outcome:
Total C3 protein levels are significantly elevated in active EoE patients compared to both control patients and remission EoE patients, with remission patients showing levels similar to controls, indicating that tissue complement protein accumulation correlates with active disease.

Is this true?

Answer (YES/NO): NO